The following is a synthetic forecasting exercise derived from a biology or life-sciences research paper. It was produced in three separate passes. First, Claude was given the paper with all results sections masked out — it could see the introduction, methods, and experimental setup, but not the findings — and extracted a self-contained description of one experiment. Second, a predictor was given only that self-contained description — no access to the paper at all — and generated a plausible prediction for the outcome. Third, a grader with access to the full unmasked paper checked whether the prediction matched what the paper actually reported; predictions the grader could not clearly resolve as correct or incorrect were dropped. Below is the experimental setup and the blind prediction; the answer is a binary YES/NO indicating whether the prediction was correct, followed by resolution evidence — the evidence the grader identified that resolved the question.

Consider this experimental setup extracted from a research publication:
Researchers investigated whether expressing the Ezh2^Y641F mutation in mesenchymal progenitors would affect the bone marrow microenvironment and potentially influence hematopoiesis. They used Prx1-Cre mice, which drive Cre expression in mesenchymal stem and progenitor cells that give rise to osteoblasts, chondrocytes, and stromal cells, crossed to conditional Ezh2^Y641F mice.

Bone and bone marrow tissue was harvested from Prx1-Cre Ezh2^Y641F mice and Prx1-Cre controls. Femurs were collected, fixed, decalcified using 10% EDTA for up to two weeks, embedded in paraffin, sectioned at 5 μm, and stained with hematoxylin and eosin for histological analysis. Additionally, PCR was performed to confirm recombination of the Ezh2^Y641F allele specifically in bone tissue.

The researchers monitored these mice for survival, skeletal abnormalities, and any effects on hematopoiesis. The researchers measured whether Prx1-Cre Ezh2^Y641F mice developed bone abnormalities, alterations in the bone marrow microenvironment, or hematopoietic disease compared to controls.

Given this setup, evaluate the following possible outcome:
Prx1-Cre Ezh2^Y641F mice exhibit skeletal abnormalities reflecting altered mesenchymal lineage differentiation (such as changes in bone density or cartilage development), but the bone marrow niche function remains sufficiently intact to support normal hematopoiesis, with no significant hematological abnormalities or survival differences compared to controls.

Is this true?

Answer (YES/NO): NO